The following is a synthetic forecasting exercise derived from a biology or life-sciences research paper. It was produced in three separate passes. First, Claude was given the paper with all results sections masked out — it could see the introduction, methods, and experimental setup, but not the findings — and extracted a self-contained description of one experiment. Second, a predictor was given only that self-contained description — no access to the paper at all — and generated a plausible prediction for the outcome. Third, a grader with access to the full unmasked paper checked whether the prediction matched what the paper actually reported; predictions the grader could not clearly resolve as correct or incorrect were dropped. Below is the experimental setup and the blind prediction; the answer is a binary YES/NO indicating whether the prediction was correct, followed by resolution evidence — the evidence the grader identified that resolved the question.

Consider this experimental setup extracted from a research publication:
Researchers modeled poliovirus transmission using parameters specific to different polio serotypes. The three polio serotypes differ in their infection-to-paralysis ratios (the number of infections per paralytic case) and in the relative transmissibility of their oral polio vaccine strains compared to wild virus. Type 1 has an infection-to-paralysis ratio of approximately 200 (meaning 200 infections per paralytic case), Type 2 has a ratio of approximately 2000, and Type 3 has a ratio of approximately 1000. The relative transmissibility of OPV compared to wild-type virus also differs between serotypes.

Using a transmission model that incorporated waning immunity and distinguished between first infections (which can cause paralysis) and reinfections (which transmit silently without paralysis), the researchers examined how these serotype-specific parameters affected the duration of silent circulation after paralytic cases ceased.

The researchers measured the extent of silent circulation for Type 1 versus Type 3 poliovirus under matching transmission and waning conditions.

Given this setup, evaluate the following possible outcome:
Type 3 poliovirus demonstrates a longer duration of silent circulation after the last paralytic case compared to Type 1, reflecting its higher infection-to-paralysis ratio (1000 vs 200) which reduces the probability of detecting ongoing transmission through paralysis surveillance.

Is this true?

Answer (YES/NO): NO